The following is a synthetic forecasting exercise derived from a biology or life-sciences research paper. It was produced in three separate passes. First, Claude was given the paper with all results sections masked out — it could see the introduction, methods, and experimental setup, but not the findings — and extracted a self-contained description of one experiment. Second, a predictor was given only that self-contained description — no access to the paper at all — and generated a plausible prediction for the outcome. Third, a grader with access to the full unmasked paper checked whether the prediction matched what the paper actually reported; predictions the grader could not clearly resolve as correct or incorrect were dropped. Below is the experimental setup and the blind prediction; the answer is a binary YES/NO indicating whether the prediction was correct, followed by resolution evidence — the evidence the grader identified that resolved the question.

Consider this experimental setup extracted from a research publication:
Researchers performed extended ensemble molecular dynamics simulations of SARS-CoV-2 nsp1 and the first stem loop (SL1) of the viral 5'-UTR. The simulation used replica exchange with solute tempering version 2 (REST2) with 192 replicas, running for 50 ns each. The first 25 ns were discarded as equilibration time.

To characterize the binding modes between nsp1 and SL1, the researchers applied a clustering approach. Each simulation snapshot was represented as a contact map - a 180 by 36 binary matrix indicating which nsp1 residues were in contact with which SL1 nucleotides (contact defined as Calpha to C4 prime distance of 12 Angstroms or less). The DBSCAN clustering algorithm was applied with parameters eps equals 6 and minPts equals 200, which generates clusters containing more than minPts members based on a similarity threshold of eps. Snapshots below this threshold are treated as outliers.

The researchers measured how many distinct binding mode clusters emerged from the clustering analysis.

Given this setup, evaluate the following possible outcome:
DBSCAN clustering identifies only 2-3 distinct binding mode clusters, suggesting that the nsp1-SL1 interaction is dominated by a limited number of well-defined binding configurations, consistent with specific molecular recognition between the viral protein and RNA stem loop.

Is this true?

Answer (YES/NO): NO